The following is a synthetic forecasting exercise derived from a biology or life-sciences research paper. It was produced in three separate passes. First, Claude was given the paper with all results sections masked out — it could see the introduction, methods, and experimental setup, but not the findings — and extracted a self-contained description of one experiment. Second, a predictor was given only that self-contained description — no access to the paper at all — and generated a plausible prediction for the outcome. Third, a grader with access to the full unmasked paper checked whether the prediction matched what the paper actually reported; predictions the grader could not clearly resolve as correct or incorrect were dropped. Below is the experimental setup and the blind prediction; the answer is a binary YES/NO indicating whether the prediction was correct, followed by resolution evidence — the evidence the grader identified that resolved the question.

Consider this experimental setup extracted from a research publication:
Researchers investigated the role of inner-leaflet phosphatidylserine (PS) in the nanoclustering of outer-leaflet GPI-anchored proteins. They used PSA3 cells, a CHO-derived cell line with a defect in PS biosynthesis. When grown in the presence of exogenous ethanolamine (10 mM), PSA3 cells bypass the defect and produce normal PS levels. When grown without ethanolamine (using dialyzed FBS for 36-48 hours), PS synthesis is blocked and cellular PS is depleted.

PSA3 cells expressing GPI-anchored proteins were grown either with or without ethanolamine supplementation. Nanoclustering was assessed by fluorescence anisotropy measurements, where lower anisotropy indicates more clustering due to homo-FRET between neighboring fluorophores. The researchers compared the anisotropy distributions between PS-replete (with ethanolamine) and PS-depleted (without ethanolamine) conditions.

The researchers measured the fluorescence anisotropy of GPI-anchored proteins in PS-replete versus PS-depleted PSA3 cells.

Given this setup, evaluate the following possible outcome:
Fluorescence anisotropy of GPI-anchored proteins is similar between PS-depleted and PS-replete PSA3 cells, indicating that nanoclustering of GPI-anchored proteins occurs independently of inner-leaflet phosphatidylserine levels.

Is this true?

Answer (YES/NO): NO